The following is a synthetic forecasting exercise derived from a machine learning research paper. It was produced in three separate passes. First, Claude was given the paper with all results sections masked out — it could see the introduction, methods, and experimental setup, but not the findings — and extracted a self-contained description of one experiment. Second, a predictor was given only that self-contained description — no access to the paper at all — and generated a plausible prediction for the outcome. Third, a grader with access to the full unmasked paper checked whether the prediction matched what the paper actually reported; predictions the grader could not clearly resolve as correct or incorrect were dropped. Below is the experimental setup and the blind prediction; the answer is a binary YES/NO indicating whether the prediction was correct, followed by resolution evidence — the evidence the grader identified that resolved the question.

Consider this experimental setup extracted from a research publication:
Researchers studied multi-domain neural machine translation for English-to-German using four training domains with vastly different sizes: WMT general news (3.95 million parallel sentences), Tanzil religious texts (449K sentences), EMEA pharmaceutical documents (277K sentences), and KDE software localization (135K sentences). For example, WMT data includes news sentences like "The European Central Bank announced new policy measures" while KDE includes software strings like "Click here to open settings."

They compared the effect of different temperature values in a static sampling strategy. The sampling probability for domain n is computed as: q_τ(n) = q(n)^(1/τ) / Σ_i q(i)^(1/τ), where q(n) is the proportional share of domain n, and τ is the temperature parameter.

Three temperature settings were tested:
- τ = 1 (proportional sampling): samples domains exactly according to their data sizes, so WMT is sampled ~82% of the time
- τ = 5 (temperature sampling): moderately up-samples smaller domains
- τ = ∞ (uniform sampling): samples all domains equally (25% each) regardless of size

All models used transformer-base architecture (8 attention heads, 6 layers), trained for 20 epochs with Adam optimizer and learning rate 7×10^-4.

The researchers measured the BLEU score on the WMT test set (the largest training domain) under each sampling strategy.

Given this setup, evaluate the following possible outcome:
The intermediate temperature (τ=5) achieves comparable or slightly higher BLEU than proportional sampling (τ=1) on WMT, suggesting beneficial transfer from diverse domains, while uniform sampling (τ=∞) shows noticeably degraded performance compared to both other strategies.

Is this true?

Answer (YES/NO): NO